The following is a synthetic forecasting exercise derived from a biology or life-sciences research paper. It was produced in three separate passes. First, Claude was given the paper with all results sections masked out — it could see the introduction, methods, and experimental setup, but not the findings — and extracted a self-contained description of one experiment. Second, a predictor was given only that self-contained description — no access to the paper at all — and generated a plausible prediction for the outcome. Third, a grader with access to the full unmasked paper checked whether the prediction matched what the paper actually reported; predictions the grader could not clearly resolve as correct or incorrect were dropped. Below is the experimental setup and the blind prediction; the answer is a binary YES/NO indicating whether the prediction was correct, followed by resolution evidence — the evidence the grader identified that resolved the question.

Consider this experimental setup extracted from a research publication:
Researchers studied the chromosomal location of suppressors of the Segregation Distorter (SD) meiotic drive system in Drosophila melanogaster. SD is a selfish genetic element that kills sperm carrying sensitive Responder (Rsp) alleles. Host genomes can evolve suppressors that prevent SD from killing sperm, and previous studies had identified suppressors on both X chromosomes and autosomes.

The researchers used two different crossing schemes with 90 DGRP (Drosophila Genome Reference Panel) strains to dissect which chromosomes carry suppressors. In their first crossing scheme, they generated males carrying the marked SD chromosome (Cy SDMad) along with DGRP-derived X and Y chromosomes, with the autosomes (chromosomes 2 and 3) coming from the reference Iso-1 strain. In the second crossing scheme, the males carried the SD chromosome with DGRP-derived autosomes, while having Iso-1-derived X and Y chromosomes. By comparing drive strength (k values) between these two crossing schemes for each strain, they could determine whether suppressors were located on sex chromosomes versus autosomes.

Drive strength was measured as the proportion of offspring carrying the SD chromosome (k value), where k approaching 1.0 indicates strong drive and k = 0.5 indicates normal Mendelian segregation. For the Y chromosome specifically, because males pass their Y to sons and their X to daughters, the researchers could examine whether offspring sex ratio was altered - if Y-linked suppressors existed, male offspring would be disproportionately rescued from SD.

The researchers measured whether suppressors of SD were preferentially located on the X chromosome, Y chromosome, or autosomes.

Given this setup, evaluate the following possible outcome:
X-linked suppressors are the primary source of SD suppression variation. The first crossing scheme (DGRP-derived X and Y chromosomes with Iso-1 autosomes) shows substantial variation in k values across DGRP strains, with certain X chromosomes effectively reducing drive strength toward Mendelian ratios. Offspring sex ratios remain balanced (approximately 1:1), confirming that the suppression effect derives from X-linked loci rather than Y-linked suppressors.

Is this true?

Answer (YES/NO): NO